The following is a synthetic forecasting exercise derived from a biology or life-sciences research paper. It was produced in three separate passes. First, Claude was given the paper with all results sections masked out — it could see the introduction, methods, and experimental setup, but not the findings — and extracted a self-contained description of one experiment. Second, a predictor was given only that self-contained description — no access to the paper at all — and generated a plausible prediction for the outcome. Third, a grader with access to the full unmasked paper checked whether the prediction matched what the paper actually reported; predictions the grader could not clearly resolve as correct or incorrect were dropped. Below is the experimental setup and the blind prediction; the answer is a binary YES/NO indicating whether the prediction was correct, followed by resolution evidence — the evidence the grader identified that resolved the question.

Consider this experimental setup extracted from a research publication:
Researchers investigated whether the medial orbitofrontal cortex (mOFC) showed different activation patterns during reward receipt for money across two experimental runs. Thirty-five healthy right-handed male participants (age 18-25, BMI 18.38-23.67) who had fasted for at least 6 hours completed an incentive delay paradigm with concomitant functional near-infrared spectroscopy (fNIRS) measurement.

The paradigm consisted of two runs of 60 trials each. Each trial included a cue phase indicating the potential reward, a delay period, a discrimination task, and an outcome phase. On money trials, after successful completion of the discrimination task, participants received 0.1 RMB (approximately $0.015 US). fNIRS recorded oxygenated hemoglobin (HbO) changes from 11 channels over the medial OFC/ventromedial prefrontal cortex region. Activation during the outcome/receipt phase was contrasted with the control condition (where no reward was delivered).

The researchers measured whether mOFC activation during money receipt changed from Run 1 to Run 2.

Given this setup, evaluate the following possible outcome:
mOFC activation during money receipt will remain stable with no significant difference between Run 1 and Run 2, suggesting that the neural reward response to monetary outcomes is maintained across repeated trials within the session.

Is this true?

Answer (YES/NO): YES